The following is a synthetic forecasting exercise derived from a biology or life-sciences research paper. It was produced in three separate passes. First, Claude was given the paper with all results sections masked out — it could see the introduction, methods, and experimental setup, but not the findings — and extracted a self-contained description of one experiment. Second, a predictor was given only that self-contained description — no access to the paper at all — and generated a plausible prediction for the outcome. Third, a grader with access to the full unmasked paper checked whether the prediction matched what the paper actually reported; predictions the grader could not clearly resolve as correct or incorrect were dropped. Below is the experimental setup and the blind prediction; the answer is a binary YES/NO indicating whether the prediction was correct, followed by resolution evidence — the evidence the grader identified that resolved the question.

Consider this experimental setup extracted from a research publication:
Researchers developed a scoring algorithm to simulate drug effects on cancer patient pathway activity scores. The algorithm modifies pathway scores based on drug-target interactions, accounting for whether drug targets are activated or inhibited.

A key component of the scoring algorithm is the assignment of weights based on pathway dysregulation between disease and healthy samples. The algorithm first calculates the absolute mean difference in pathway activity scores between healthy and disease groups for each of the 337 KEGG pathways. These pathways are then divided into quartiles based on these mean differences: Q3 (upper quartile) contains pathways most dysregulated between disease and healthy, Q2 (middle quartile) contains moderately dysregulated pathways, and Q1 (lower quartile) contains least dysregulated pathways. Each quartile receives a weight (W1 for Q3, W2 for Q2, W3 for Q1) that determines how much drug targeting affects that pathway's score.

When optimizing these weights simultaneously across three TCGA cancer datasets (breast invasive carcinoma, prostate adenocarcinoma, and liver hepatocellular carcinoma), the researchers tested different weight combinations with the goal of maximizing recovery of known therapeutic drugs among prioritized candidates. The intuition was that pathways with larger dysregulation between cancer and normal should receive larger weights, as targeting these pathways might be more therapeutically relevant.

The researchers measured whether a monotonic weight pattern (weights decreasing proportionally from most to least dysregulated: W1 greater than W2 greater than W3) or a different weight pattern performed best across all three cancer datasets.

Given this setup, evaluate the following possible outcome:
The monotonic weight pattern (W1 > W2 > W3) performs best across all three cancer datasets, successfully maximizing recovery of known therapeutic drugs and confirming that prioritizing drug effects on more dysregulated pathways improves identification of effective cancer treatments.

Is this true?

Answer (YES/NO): NO